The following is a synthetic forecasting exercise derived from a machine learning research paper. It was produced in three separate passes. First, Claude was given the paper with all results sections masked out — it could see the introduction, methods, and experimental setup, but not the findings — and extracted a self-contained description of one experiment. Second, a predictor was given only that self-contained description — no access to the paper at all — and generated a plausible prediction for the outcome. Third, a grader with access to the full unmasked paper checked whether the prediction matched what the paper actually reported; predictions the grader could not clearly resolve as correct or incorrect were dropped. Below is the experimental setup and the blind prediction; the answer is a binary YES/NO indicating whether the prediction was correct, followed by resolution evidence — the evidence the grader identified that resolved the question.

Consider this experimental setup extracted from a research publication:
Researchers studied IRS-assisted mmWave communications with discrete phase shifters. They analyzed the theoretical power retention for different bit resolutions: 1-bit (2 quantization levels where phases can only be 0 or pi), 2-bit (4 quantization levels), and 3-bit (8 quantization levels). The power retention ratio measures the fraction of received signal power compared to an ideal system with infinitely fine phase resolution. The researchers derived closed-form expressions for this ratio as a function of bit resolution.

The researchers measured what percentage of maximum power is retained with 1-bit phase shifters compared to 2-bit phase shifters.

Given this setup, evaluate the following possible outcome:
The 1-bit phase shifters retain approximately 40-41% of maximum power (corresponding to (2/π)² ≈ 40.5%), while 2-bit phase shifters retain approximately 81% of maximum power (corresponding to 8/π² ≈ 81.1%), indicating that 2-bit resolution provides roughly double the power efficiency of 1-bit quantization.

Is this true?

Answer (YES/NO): YES